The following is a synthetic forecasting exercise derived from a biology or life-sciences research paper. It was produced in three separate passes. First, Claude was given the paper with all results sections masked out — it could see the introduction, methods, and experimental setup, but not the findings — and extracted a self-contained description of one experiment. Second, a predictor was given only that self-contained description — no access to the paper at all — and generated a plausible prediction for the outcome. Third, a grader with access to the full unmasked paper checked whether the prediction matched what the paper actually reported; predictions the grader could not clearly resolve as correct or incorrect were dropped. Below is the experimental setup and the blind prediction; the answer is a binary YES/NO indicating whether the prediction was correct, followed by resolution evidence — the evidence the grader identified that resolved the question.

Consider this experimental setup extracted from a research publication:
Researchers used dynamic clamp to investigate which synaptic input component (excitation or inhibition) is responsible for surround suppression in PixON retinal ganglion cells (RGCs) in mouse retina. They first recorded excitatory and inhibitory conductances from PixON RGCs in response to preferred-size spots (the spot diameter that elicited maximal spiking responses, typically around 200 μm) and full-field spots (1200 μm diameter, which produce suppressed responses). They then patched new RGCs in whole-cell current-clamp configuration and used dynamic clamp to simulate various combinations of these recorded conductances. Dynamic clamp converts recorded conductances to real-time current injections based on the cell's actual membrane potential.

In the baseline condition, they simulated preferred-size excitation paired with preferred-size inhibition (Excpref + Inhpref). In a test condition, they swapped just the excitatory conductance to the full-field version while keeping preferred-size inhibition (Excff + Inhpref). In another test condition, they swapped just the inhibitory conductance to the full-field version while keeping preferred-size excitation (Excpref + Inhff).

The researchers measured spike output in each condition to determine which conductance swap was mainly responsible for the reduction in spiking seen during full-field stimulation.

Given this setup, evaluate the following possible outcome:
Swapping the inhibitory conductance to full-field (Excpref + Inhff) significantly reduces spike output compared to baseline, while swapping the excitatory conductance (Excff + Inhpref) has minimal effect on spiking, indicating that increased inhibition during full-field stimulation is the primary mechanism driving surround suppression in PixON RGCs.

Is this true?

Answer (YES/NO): NO